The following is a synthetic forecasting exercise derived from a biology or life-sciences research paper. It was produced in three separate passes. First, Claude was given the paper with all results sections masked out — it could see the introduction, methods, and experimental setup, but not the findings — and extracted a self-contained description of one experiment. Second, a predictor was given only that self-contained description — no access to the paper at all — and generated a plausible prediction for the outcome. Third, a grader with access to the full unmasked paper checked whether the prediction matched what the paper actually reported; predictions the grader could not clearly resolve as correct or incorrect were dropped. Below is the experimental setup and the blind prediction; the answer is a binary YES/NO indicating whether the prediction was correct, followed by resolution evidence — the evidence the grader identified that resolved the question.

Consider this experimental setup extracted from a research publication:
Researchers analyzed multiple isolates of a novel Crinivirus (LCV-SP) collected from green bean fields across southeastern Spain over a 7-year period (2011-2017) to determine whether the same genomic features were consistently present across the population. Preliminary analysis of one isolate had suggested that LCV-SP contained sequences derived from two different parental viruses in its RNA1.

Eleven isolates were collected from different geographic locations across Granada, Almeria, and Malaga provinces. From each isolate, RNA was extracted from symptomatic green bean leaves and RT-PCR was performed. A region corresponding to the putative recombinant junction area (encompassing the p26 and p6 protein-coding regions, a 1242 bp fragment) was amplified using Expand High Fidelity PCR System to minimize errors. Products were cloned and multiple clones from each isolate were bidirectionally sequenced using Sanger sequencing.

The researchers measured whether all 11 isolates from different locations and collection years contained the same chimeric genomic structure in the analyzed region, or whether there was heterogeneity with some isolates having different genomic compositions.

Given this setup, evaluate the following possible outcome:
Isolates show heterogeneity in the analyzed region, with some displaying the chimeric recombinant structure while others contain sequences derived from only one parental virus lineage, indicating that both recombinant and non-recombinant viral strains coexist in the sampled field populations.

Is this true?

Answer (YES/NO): NO